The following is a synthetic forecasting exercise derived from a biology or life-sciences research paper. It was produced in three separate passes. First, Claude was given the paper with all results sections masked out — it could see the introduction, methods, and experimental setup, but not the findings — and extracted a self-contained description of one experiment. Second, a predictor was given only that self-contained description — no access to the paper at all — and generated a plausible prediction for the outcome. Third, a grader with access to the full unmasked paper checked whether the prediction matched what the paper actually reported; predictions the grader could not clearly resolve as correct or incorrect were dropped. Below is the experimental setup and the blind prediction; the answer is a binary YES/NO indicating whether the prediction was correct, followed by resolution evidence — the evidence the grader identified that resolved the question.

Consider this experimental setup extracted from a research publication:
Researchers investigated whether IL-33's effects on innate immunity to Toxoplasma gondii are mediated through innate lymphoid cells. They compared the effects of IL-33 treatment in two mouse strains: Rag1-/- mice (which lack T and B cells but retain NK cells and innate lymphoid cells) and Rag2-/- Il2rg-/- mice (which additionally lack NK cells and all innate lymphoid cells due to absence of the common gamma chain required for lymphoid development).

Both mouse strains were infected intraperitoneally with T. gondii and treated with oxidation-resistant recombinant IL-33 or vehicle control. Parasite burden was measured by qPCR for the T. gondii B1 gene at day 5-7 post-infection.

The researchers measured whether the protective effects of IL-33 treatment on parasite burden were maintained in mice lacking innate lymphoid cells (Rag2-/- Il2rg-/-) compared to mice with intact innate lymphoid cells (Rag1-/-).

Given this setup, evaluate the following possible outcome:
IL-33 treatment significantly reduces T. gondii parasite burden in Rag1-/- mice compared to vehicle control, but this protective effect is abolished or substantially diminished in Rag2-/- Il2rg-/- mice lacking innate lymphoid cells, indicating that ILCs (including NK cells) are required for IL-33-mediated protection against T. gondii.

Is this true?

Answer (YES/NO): YES